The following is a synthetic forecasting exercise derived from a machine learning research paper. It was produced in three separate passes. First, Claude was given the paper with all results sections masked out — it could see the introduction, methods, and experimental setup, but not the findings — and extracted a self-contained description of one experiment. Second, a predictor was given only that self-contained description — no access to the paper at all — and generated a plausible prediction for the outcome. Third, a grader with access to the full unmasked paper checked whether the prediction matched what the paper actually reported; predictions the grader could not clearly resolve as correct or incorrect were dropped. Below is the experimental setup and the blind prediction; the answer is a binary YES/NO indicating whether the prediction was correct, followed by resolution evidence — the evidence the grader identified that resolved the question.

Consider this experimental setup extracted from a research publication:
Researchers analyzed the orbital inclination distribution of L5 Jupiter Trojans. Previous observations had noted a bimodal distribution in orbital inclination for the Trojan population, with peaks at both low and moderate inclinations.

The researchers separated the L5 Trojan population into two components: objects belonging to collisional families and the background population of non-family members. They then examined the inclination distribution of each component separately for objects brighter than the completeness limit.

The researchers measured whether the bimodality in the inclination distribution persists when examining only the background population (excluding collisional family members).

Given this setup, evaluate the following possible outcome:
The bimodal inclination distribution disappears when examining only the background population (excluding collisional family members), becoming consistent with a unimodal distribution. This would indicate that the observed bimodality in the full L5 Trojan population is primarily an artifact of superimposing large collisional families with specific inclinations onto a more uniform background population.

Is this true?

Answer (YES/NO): YES